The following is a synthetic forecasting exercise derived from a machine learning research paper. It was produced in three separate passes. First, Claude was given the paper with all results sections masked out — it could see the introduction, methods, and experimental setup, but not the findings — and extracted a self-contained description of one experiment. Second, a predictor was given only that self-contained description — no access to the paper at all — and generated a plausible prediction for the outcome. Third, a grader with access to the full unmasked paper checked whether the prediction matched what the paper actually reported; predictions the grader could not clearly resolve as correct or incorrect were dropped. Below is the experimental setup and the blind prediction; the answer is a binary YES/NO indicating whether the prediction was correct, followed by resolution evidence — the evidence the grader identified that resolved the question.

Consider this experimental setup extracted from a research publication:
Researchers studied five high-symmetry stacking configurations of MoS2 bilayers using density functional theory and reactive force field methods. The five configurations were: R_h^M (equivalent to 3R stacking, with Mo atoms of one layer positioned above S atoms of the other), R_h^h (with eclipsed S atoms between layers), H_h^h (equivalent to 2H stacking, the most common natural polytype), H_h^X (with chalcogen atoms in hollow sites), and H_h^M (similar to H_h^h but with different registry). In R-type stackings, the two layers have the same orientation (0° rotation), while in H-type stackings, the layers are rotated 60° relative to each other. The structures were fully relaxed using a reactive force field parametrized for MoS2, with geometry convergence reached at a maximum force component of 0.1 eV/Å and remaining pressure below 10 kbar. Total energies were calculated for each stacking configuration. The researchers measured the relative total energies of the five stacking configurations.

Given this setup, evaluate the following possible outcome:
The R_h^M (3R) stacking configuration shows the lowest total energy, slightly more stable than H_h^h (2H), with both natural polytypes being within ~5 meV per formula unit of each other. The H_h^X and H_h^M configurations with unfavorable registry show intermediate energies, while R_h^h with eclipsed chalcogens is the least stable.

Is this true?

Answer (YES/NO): NO